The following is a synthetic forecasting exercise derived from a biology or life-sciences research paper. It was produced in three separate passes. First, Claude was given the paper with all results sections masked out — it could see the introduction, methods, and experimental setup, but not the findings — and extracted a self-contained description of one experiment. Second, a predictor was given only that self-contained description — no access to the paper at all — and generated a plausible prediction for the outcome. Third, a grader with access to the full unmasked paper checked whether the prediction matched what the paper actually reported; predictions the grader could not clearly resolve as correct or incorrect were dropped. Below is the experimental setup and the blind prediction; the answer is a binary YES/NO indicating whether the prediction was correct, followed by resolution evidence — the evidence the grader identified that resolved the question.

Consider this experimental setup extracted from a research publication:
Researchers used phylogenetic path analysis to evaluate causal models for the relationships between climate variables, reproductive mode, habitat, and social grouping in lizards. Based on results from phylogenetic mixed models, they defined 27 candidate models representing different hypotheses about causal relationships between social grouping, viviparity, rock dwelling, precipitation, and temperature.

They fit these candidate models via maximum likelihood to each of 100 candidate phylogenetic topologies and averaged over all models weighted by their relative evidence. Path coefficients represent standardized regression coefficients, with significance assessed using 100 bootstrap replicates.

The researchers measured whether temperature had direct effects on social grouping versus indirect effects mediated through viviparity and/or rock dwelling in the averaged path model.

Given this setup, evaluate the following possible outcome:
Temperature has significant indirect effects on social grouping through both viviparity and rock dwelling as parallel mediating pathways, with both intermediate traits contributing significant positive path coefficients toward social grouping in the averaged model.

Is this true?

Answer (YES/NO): YES